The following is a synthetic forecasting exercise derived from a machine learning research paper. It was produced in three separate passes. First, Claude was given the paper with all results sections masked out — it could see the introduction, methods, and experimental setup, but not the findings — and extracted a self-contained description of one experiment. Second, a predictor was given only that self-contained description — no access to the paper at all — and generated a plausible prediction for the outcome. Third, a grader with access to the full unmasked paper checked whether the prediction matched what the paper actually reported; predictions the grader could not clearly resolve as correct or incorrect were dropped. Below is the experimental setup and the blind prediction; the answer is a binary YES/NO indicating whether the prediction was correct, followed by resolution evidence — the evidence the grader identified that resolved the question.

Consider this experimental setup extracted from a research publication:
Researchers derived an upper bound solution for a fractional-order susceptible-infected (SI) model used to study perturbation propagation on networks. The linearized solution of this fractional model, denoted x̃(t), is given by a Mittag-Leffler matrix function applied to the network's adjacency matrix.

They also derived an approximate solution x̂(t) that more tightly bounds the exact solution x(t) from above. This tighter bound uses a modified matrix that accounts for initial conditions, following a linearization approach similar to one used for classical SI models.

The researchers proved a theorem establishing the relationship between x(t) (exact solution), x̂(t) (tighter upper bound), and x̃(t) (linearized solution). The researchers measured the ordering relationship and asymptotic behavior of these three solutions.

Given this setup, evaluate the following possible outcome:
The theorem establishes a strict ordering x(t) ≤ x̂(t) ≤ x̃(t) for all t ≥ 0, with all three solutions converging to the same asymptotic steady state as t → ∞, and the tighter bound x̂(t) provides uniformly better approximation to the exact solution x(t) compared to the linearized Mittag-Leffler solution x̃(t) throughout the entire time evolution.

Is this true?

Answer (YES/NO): NO